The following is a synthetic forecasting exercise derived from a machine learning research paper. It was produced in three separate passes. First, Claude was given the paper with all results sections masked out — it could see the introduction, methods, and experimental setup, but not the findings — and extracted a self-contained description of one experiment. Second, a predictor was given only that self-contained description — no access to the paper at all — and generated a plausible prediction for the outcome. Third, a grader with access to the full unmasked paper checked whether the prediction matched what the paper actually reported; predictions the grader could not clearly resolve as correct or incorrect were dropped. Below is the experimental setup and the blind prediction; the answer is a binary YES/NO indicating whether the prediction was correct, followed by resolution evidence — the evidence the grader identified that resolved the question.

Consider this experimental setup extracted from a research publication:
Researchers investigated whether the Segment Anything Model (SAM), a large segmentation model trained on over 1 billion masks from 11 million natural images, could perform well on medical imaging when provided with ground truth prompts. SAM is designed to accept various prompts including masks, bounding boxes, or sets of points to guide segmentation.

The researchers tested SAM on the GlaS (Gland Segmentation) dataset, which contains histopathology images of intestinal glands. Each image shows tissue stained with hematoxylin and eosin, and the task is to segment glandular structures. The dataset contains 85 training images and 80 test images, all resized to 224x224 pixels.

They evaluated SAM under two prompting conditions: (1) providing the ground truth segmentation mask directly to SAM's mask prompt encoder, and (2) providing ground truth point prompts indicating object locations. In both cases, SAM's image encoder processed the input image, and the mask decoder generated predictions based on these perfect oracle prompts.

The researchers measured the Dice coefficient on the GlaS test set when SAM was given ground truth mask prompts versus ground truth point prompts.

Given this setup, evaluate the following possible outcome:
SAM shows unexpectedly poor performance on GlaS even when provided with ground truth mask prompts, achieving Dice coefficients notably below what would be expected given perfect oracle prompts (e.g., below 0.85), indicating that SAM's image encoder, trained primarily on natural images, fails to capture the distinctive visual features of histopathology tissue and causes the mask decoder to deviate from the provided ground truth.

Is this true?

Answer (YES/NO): YES